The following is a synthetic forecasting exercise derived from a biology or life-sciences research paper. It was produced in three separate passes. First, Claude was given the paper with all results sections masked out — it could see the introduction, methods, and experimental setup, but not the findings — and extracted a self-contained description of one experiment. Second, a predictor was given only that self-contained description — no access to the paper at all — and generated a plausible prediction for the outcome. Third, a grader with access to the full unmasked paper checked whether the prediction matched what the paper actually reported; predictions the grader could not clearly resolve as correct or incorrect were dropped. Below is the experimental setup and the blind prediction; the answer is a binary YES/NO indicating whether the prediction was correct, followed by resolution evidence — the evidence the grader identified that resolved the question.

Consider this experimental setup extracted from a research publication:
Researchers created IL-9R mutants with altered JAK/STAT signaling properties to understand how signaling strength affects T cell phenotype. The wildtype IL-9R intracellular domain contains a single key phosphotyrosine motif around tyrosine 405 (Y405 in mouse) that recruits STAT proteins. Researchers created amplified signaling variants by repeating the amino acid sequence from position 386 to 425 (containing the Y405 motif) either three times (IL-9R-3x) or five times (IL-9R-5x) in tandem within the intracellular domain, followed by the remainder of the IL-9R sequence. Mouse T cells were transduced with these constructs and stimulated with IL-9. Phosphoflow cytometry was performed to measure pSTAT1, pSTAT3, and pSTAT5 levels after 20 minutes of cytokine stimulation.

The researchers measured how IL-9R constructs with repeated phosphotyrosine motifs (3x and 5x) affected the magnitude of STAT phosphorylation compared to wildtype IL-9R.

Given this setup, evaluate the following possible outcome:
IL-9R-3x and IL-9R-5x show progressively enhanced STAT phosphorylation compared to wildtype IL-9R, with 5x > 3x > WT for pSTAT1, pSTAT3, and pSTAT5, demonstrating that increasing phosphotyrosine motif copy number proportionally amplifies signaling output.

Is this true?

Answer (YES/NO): NO